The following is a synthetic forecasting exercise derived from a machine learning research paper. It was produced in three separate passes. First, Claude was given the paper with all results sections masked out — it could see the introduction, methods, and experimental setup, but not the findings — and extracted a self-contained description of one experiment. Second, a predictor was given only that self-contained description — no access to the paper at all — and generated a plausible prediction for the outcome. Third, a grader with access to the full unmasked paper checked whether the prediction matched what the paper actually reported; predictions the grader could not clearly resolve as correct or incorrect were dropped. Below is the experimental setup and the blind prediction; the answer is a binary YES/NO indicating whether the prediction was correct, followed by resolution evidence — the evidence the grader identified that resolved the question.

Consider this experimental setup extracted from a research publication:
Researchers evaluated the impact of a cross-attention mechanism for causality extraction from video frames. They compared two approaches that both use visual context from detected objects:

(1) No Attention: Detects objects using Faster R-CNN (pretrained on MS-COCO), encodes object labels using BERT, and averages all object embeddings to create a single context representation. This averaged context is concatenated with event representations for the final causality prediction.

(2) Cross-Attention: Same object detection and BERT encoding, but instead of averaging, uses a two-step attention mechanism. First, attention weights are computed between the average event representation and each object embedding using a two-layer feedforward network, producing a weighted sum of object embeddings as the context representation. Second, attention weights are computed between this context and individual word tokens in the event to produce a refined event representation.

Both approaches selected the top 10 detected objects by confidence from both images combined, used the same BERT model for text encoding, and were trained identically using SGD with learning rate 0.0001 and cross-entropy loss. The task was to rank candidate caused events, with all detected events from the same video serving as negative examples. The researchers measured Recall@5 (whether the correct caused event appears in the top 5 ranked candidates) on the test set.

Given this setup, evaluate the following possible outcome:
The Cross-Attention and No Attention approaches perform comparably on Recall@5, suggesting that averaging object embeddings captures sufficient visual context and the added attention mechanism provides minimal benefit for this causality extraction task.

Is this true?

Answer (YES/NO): NO